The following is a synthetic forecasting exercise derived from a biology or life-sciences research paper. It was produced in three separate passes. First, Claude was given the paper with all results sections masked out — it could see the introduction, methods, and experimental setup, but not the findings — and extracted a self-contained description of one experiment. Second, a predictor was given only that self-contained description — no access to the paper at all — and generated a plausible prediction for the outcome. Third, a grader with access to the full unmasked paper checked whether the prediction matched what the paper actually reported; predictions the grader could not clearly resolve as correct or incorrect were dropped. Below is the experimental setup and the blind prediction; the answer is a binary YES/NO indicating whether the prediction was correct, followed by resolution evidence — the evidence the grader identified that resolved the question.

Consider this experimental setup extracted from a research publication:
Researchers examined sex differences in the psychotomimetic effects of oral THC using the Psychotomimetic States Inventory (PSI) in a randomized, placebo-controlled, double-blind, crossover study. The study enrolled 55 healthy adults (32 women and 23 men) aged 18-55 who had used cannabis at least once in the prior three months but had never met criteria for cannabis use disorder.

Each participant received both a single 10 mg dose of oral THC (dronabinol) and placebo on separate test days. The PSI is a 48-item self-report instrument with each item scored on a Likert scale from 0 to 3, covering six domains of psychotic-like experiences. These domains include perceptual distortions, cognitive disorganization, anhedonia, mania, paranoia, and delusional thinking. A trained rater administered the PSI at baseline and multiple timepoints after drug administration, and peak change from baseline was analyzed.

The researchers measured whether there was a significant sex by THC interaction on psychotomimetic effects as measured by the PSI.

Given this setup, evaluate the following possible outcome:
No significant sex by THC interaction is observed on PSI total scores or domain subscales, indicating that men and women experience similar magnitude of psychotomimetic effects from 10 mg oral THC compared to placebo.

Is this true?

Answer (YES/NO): YES